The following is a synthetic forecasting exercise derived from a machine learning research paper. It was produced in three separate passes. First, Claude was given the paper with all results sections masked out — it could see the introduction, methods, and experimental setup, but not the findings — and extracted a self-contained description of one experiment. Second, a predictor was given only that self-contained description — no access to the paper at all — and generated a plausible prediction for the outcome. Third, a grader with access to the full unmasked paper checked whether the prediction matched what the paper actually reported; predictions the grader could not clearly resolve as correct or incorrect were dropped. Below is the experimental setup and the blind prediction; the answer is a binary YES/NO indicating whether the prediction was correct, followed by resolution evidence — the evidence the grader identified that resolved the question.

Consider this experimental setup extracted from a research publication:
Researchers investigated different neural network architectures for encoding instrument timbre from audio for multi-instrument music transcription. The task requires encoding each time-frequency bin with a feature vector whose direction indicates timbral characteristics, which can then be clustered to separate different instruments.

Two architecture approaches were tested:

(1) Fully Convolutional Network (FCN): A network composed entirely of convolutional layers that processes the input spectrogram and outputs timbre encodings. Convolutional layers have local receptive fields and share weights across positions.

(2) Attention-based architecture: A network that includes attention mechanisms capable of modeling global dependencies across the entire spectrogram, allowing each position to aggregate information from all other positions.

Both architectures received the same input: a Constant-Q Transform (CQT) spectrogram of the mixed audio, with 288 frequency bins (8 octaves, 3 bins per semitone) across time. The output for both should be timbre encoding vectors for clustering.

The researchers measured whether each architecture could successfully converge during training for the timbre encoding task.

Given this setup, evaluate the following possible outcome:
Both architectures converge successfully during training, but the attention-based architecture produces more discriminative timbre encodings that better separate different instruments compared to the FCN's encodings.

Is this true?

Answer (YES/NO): NO